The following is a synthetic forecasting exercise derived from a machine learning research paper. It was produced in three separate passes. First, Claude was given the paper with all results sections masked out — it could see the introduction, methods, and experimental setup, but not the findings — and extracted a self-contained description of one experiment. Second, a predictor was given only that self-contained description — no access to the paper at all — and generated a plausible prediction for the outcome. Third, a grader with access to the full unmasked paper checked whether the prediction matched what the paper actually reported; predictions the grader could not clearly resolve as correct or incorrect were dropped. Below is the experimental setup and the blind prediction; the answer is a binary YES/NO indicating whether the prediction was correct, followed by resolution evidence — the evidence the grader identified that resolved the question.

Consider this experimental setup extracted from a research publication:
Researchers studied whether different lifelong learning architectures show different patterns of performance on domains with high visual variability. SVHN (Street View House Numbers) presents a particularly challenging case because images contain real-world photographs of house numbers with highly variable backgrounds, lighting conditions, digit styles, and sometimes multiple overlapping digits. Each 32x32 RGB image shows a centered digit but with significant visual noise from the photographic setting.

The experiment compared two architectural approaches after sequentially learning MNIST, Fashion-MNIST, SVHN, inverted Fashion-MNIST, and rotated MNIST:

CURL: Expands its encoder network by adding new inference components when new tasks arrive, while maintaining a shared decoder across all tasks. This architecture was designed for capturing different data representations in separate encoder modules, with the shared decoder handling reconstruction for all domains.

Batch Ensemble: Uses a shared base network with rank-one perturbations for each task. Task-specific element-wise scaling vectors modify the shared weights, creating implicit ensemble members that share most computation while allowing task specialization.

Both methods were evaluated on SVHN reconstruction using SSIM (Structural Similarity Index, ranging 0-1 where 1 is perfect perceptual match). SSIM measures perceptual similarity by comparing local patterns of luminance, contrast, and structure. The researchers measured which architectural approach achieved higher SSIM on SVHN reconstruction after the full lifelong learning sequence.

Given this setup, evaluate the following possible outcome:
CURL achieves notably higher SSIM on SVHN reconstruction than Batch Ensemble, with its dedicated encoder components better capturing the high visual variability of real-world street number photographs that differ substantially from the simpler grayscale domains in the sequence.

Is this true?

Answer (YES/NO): NO